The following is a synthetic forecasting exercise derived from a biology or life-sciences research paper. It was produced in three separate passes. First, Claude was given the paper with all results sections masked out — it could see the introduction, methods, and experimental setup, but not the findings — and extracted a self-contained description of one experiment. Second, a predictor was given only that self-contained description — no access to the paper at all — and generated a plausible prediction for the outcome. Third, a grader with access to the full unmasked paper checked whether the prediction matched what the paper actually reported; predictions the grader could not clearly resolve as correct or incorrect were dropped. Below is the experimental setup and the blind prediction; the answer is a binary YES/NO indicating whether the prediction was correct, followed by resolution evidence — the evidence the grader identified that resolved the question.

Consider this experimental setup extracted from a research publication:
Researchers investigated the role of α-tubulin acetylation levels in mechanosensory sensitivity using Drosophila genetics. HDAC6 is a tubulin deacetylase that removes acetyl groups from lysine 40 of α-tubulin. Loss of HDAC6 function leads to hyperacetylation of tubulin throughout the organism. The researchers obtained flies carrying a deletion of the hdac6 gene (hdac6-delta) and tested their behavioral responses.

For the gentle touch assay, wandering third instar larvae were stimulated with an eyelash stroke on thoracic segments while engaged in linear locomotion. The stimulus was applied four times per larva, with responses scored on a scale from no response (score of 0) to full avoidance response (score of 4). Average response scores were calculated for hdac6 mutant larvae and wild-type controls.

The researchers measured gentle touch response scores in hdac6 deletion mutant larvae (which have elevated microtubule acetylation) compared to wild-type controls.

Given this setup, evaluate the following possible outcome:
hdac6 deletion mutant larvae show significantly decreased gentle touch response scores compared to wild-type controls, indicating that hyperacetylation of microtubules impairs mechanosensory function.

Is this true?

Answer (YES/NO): NO